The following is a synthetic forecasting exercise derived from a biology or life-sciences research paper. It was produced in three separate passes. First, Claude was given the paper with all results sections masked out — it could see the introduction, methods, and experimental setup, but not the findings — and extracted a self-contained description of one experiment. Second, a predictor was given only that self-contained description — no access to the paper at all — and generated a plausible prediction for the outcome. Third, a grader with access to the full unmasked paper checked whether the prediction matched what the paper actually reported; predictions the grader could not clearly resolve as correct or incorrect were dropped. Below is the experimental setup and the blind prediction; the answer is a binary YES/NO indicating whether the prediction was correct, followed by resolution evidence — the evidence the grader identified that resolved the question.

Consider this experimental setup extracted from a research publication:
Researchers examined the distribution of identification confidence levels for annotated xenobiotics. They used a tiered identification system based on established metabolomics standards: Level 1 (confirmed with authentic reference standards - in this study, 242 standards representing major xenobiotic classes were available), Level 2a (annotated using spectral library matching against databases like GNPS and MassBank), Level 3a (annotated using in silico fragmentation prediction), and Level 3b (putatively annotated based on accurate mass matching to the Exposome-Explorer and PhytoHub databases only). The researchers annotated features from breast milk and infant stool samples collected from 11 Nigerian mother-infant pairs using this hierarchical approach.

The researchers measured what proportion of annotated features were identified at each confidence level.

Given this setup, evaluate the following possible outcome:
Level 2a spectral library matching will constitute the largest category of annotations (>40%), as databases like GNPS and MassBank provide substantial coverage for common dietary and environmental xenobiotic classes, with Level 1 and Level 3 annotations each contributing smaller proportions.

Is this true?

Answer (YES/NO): NO